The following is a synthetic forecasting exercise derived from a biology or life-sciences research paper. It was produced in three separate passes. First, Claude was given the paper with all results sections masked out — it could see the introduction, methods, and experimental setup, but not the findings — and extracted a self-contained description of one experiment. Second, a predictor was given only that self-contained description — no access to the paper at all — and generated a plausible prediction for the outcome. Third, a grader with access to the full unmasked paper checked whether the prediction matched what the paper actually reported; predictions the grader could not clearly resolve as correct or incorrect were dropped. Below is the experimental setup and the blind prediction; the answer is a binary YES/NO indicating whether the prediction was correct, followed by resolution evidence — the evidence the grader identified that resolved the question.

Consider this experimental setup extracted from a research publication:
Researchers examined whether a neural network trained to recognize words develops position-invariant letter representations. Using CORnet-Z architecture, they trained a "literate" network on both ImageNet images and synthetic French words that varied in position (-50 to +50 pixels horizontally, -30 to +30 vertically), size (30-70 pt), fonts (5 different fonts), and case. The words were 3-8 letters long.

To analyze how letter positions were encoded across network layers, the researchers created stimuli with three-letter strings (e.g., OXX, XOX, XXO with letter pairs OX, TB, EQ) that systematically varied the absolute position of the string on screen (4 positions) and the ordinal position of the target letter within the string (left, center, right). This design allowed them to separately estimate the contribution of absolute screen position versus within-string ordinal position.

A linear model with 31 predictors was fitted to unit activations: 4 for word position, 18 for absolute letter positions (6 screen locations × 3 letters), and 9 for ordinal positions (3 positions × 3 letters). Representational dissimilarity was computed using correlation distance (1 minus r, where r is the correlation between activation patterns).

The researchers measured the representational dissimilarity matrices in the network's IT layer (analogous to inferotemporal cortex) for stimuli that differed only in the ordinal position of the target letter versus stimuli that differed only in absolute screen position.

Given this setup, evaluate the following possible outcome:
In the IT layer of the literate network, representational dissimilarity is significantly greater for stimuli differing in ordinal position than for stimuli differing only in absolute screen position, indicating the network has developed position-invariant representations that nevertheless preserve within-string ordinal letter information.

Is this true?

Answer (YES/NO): YES